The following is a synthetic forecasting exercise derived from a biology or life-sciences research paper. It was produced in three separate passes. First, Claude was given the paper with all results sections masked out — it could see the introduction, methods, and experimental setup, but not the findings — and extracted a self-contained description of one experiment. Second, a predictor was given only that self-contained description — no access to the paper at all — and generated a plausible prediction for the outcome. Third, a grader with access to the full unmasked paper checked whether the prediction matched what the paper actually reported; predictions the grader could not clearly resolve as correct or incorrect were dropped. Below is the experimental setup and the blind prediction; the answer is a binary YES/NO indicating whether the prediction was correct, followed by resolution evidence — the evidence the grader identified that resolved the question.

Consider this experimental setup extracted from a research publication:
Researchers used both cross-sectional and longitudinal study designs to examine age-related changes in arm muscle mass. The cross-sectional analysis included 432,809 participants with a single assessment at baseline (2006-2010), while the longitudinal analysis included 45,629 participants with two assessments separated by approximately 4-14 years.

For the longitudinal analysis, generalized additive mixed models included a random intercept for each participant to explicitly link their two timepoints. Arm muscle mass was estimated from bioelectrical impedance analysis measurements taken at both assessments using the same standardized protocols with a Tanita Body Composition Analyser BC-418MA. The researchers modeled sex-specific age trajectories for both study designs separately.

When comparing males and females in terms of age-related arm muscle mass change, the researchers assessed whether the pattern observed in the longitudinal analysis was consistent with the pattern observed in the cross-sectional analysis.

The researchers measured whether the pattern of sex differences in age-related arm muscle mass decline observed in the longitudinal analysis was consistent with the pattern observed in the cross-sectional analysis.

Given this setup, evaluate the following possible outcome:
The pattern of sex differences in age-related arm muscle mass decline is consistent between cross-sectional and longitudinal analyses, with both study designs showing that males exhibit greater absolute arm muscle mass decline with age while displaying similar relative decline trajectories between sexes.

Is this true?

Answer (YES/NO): NO